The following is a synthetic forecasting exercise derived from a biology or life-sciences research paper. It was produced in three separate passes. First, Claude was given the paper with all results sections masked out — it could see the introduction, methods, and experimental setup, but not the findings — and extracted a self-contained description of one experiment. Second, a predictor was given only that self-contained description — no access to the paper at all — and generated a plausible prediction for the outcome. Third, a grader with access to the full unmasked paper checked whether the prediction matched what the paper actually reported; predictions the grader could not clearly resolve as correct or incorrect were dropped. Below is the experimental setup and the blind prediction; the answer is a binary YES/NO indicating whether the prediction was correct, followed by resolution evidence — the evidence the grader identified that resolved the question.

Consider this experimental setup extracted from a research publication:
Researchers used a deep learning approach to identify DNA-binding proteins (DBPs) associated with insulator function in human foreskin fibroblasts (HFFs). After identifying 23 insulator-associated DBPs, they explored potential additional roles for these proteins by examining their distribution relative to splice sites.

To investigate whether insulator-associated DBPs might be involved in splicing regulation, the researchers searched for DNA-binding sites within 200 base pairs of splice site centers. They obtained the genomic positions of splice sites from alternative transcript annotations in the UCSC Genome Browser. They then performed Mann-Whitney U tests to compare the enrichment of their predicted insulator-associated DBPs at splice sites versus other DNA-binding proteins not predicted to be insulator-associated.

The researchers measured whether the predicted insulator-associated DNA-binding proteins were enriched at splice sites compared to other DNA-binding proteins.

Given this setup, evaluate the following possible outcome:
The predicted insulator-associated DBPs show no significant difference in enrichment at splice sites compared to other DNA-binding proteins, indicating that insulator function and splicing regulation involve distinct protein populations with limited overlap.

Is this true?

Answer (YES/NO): NO